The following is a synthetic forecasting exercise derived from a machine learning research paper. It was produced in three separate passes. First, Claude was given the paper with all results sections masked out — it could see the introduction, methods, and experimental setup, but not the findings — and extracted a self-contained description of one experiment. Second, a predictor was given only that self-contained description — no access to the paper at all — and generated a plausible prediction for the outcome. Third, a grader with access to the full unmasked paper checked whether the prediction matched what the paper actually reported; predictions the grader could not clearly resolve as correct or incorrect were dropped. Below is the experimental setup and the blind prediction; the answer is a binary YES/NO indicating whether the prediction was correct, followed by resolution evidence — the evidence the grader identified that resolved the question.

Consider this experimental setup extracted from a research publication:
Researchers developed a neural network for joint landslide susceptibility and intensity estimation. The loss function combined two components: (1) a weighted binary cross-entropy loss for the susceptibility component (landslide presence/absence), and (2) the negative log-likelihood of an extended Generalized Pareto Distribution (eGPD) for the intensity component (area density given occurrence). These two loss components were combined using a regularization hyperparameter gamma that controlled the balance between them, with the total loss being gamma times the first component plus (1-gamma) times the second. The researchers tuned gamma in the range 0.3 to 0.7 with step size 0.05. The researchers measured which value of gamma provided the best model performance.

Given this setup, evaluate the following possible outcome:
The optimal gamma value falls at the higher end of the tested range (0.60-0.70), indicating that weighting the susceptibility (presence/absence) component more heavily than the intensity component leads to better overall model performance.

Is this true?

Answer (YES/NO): NO